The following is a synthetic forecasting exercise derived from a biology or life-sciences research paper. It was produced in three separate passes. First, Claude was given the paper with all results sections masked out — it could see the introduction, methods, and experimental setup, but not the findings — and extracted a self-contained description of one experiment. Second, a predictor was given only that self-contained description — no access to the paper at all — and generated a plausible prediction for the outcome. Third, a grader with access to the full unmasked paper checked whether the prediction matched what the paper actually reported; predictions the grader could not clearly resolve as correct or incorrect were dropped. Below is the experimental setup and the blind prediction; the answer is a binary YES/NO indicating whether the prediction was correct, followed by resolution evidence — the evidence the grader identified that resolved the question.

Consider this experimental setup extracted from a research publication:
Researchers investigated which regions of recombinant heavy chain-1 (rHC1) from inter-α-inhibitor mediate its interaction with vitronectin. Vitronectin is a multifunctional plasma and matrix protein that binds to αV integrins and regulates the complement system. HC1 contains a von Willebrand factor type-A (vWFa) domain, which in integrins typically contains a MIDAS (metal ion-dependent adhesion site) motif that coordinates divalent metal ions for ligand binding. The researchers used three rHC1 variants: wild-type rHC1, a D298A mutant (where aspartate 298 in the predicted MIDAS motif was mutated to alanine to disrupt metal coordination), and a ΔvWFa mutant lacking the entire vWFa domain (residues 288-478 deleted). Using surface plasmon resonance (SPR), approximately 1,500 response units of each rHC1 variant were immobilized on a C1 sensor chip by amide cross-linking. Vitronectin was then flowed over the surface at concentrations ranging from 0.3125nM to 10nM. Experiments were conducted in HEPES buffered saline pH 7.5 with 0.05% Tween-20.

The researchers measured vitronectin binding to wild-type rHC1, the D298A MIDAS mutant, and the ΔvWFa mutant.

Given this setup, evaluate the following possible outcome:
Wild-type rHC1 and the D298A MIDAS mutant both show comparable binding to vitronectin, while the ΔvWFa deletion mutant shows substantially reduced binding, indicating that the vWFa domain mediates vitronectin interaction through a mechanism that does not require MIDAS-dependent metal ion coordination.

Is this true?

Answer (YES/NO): NO